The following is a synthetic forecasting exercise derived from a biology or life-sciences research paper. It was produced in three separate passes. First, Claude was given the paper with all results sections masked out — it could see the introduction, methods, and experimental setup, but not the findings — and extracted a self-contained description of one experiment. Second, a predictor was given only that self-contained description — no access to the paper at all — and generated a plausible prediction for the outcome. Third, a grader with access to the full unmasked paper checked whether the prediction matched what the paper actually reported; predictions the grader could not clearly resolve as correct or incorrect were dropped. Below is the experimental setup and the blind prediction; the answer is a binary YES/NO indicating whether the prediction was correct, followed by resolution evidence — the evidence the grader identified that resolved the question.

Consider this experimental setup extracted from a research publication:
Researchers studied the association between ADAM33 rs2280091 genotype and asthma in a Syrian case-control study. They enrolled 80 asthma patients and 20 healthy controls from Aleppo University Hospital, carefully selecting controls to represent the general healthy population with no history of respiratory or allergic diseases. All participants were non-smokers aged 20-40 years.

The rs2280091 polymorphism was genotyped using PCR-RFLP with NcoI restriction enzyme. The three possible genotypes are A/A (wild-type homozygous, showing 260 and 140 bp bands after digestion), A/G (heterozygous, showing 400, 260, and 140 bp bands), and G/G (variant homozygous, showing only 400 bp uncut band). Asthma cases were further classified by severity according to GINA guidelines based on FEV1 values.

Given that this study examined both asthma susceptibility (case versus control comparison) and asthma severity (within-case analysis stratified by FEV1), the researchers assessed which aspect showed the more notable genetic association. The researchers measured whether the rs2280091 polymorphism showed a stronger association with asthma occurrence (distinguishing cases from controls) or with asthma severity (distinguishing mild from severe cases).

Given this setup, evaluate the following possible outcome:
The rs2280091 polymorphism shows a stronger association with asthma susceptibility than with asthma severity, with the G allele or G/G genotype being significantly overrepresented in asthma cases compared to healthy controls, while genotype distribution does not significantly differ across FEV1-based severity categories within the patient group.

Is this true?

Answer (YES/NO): NO